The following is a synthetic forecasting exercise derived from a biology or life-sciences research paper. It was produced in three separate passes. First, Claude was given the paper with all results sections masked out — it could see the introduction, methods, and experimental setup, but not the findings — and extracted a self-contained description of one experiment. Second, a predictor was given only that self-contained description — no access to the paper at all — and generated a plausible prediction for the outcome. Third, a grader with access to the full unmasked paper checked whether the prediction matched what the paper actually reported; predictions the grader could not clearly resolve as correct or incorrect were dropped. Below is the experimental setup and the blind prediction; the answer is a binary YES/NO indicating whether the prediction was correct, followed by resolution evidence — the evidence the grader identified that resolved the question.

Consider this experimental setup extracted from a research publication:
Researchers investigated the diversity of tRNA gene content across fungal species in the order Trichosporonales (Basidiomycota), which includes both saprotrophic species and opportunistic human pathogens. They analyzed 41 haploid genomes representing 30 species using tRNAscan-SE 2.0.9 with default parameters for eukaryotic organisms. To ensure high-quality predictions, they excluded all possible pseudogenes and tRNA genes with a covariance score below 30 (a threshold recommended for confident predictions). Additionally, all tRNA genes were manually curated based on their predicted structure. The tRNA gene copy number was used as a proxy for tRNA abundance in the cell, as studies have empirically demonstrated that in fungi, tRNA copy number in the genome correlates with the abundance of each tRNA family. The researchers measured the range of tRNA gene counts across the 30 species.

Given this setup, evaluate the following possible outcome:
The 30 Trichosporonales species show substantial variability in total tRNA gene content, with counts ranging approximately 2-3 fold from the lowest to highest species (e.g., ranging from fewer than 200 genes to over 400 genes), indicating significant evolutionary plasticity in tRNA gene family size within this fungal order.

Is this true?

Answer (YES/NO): NO